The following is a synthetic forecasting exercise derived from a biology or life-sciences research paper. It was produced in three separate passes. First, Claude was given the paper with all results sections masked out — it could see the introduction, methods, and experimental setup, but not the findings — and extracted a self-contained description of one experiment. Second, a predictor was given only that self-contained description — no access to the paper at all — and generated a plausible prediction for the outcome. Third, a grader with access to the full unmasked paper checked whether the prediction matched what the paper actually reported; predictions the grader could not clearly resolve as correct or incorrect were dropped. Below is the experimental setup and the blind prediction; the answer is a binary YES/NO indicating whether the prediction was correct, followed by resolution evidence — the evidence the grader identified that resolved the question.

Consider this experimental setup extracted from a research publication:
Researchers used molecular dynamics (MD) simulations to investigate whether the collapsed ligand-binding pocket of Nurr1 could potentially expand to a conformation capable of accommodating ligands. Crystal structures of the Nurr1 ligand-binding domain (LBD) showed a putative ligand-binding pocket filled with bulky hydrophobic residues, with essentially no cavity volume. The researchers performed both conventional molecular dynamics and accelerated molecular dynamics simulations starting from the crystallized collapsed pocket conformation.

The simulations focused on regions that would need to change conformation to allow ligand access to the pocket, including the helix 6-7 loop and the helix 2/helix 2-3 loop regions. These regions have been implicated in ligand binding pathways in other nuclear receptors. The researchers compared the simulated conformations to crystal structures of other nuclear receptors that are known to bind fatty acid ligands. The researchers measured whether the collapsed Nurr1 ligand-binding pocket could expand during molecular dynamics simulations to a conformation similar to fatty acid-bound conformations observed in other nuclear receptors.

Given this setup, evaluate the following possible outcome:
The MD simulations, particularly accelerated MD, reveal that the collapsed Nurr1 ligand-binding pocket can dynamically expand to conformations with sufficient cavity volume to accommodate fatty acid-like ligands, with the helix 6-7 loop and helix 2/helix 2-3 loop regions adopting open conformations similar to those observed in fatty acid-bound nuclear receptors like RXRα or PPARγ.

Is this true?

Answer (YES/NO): YES